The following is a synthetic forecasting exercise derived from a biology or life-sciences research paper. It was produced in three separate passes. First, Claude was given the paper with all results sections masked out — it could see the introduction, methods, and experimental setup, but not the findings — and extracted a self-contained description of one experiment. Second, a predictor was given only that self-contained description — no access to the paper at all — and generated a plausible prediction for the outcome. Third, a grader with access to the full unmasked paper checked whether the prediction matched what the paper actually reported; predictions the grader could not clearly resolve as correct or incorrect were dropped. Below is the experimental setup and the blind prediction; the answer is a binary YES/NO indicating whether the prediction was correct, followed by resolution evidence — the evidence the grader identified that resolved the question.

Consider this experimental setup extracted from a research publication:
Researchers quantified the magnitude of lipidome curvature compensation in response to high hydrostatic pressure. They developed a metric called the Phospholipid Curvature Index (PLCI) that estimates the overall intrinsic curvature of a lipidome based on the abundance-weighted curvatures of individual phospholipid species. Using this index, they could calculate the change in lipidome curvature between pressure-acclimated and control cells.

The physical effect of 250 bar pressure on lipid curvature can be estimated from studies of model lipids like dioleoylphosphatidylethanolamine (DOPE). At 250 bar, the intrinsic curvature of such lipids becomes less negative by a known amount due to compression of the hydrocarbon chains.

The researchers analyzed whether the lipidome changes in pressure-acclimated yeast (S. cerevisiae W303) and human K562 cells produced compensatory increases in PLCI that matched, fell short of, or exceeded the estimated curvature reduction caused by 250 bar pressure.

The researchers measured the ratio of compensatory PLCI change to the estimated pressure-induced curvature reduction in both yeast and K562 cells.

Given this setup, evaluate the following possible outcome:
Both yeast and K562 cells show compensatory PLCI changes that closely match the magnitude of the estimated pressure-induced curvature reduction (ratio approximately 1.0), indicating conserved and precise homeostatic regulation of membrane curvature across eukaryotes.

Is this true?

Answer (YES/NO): NO